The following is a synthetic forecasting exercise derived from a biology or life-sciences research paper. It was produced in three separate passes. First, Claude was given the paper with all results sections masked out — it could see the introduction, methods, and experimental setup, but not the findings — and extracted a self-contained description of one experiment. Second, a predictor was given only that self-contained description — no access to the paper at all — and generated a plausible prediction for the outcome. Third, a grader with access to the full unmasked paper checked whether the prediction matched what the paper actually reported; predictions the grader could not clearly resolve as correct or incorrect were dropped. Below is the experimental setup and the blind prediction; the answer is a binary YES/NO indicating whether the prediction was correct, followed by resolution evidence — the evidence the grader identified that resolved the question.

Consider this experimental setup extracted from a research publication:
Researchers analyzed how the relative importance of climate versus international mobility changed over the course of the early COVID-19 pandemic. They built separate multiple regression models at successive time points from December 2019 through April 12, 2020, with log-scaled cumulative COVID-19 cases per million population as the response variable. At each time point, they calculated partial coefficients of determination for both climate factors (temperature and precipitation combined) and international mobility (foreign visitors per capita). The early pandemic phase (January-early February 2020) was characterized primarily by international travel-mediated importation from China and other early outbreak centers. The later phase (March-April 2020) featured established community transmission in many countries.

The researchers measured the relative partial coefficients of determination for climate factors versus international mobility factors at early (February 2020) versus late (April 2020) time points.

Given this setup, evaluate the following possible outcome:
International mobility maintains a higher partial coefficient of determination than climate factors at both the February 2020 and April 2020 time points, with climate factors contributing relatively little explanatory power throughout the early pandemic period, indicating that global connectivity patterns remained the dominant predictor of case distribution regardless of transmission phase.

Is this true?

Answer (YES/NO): NO